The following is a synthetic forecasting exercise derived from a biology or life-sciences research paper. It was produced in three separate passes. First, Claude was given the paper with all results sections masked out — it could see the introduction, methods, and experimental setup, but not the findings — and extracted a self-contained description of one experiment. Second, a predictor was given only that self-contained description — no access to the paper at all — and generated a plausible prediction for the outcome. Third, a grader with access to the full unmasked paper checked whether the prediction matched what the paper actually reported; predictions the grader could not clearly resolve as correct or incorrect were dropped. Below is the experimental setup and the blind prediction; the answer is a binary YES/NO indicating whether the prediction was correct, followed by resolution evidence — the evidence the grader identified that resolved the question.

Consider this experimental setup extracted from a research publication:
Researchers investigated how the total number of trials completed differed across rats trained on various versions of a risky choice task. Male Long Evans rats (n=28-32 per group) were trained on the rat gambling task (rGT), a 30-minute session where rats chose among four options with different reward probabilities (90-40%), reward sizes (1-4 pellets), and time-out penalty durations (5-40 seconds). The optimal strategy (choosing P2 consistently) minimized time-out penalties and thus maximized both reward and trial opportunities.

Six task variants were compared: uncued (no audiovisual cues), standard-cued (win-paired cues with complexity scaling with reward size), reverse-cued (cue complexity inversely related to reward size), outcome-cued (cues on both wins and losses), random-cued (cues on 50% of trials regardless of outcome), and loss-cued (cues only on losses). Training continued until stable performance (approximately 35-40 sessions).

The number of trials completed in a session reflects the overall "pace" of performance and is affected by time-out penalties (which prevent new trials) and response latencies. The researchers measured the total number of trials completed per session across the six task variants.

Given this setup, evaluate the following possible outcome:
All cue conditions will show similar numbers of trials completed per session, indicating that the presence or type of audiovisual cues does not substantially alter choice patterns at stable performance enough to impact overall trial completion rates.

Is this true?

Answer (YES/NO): NO